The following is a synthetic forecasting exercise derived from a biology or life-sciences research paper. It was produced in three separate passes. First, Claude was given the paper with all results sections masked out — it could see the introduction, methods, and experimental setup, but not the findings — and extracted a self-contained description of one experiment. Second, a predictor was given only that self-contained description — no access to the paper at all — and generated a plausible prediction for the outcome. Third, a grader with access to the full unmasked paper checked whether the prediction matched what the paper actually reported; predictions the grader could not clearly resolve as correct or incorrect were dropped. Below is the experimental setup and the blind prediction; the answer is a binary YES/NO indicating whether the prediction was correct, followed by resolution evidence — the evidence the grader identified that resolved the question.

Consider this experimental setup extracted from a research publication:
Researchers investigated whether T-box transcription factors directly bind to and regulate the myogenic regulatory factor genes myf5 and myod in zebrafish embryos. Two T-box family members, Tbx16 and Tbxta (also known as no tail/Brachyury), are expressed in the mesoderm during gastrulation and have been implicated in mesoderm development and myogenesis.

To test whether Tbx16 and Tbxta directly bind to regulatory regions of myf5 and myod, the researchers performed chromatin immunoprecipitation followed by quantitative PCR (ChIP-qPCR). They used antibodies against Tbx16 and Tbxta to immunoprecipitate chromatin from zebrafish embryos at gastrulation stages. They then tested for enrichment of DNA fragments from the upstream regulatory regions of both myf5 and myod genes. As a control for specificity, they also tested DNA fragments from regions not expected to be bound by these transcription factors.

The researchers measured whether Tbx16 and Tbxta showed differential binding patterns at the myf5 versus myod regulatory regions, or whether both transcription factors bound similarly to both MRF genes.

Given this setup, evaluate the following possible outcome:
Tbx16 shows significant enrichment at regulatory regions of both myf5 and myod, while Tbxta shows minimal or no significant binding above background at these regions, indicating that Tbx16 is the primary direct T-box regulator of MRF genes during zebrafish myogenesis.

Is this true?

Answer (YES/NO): NO